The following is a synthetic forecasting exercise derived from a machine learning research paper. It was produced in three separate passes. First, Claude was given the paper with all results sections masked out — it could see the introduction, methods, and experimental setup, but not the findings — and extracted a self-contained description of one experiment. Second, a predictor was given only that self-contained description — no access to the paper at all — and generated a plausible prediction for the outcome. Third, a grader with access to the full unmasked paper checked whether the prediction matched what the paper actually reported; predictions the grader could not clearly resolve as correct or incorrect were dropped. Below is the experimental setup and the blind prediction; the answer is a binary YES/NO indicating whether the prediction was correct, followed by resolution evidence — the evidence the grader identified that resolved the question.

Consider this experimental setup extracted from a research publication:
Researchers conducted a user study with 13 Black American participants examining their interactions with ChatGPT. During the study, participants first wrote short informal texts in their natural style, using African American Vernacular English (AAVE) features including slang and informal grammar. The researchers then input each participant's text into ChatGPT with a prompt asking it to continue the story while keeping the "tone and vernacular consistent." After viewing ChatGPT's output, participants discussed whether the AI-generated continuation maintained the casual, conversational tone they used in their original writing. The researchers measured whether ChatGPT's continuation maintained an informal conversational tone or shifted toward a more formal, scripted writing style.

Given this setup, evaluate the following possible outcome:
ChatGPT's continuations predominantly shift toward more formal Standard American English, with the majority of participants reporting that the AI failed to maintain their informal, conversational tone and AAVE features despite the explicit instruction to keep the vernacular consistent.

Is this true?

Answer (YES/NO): NO